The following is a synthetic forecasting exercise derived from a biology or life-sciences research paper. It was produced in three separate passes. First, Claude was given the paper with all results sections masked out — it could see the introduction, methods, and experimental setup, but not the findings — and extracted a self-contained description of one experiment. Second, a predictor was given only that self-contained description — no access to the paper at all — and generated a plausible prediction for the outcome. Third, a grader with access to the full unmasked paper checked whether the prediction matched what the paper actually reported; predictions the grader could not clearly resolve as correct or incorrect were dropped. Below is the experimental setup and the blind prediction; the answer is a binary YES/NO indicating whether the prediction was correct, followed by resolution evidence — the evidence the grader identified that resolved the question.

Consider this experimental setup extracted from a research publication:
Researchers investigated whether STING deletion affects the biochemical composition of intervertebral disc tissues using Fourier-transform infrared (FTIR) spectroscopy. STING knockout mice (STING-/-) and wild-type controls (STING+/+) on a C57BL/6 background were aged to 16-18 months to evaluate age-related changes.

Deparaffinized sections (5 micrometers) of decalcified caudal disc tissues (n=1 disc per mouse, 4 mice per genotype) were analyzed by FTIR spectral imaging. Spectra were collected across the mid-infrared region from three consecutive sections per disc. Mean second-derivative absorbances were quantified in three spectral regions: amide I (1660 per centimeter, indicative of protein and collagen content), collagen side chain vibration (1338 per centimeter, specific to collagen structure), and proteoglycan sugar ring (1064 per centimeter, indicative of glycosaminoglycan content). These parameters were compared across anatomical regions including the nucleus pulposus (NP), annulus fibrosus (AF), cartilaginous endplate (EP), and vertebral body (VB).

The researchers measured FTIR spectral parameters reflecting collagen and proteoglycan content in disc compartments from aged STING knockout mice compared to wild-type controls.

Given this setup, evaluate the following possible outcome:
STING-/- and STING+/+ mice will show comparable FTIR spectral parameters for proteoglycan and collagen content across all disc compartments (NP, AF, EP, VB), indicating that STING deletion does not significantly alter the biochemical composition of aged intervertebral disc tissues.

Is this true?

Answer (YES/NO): YES